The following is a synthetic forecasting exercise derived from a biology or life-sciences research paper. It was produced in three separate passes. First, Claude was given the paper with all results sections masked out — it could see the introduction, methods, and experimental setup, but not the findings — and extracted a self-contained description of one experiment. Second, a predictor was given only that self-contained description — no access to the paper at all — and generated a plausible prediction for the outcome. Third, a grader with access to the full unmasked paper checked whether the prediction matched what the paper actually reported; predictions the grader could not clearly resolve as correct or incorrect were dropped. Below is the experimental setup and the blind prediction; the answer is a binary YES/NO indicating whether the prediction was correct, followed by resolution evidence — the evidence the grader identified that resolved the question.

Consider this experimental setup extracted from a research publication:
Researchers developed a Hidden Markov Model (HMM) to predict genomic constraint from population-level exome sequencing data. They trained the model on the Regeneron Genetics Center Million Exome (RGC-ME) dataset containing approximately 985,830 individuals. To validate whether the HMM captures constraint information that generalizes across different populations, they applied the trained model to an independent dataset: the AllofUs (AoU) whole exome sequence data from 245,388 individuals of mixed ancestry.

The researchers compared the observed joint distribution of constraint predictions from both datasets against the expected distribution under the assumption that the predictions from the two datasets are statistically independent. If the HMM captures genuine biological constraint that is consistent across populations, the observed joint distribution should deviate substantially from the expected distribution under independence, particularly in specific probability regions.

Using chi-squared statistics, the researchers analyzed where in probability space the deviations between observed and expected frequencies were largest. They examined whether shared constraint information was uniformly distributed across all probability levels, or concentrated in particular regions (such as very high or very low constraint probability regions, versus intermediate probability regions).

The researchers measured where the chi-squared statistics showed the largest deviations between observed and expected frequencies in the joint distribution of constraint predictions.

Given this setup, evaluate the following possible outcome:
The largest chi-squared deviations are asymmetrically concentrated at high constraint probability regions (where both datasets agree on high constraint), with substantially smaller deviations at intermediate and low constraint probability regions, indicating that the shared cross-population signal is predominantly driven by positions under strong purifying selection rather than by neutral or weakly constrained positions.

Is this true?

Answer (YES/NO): NO